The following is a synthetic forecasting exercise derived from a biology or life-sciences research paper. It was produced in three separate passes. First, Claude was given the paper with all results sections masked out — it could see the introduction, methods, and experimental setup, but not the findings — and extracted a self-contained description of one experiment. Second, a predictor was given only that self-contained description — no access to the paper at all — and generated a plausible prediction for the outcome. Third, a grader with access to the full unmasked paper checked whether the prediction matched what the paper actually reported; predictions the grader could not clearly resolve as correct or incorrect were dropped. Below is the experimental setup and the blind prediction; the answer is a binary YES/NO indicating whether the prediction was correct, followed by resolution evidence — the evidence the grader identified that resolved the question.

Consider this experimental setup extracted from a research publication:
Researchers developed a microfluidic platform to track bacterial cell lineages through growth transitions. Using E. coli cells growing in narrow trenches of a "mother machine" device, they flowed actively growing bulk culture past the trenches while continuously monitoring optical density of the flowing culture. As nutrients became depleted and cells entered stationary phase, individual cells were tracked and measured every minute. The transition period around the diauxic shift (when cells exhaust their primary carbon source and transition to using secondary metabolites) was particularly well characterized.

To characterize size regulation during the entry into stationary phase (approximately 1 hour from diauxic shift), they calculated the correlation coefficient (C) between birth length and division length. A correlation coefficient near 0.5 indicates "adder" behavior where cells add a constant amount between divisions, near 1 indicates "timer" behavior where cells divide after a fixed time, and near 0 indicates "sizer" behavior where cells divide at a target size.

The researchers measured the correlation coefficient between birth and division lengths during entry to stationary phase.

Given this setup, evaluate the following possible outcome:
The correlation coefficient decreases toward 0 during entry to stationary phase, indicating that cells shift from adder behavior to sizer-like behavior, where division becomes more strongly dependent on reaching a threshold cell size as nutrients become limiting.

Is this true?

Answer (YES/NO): NO